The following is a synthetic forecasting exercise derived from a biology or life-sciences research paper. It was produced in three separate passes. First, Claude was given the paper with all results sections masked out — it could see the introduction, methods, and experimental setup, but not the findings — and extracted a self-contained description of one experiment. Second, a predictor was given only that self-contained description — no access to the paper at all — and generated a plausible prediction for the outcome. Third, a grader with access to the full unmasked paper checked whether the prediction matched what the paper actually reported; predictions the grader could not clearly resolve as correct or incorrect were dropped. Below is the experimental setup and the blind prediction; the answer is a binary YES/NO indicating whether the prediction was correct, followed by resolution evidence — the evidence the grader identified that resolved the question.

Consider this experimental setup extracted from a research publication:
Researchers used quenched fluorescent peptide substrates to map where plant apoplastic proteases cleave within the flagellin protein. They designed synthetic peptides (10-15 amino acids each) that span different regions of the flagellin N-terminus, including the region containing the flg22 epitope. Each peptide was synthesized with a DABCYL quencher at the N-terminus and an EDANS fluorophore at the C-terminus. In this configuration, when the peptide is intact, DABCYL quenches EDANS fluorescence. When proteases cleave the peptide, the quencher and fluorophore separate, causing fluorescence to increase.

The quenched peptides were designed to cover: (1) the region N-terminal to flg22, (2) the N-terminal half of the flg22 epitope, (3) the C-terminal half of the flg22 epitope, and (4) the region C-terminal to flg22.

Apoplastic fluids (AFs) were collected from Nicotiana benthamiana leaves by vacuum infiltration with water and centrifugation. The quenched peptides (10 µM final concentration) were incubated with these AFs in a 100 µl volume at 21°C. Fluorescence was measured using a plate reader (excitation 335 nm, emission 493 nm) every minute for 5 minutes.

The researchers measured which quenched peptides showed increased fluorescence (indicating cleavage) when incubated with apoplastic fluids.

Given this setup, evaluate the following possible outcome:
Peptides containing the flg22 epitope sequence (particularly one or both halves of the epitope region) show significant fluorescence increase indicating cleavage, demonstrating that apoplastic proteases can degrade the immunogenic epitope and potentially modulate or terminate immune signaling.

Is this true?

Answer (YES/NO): YES